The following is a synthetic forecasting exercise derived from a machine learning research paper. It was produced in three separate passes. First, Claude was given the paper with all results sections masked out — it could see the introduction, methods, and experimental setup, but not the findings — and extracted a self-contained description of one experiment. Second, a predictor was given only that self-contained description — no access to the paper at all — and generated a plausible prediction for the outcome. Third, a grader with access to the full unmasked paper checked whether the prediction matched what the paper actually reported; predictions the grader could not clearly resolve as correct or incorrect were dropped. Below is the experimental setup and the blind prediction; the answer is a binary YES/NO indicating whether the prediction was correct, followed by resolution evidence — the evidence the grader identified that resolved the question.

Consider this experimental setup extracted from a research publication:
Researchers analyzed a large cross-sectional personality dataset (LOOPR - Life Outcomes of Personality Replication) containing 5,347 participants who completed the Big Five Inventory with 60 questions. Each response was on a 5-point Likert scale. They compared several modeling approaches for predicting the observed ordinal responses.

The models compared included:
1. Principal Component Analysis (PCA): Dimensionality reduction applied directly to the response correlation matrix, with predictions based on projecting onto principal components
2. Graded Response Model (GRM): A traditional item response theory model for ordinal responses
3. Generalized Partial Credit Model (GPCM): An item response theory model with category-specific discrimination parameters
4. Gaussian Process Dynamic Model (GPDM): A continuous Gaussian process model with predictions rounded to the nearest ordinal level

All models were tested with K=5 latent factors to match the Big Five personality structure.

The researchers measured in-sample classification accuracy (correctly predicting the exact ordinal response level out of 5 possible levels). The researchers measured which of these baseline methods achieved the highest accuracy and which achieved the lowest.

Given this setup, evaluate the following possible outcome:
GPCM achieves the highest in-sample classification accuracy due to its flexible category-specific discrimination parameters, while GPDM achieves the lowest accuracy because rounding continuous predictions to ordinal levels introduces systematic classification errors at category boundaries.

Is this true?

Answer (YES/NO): NO